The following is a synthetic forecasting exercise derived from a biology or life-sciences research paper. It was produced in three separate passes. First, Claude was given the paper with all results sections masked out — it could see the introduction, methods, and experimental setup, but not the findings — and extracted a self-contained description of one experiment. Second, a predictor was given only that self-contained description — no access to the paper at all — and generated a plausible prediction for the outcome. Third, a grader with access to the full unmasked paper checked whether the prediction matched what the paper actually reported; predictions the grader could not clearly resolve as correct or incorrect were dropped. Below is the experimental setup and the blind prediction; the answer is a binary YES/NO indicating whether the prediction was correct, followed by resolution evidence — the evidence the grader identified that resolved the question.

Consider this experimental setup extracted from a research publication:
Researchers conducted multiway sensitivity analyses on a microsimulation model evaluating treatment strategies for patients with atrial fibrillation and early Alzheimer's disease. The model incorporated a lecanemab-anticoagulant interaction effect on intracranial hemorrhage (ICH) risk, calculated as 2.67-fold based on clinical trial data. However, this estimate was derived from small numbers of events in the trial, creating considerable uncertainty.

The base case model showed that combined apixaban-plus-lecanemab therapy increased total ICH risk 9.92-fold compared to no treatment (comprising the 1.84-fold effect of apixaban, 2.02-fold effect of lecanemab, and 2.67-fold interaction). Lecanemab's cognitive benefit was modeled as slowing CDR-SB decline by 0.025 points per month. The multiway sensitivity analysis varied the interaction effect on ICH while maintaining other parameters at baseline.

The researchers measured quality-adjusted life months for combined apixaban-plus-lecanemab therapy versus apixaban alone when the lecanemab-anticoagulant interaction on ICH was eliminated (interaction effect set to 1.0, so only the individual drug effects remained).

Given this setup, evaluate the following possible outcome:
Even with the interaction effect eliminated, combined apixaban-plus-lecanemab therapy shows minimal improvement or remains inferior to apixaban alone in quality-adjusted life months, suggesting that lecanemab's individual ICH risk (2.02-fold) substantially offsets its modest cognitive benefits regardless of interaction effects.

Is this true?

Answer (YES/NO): NO